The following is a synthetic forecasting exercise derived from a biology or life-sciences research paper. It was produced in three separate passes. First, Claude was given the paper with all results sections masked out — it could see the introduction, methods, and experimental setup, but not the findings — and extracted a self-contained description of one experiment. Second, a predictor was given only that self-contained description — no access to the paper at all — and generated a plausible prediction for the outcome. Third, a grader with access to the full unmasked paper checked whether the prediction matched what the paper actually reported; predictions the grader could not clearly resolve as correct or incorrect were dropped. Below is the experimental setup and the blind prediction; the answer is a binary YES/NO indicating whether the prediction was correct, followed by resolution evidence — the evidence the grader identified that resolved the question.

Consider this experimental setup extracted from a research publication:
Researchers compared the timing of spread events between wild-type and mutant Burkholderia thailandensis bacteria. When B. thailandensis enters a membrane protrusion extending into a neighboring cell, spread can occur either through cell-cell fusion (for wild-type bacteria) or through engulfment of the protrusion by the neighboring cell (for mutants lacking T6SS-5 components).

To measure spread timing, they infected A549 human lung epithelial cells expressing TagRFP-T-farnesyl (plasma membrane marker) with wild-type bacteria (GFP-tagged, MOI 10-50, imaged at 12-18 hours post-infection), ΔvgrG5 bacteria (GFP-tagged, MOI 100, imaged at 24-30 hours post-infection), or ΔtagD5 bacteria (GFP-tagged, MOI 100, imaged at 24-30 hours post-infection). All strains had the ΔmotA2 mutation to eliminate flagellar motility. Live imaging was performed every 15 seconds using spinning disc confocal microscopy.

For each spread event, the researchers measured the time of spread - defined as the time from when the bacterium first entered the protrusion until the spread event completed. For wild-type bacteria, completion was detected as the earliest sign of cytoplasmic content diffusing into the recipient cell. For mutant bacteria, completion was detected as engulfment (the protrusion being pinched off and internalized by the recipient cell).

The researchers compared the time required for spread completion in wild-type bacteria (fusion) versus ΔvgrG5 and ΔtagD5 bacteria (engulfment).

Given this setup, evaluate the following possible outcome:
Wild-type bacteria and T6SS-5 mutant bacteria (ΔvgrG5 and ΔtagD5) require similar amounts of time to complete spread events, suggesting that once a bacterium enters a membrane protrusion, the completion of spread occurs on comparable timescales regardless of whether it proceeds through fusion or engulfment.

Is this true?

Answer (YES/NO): NO